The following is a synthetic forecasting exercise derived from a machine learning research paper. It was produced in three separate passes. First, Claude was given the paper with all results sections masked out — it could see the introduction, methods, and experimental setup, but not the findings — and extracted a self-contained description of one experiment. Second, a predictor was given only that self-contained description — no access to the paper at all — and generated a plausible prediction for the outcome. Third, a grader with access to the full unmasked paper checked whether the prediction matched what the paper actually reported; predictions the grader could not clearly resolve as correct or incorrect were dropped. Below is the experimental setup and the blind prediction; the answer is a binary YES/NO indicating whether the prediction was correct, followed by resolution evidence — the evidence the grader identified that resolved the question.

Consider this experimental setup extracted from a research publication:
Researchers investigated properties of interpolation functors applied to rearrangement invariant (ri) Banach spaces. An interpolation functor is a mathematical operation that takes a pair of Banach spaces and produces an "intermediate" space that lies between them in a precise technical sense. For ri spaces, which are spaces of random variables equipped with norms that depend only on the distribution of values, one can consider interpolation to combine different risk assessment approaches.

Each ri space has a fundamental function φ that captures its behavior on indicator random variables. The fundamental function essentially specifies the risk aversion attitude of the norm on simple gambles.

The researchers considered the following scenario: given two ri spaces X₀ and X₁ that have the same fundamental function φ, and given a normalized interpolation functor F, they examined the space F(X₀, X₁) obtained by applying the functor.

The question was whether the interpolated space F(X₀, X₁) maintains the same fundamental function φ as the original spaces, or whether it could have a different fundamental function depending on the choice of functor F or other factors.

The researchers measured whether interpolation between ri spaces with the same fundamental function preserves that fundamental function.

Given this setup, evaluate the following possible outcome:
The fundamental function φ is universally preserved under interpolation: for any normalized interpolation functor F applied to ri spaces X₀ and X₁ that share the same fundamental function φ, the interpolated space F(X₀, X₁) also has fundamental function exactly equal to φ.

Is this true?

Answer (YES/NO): YES